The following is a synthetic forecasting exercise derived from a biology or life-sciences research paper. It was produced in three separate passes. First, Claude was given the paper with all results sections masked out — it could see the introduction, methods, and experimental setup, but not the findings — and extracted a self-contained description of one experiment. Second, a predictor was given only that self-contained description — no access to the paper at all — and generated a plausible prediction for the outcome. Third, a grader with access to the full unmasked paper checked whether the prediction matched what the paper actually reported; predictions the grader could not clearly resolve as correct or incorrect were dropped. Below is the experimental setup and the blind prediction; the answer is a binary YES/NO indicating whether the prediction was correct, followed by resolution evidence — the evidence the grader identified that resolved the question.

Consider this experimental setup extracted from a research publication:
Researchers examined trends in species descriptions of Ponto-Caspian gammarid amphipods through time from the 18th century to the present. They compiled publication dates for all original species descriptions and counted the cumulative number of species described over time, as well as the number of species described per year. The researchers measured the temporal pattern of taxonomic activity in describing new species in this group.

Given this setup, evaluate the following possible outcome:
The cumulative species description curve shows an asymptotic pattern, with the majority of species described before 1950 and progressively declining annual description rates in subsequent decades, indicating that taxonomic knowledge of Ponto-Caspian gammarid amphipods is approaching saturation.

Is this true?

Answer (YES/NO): NO